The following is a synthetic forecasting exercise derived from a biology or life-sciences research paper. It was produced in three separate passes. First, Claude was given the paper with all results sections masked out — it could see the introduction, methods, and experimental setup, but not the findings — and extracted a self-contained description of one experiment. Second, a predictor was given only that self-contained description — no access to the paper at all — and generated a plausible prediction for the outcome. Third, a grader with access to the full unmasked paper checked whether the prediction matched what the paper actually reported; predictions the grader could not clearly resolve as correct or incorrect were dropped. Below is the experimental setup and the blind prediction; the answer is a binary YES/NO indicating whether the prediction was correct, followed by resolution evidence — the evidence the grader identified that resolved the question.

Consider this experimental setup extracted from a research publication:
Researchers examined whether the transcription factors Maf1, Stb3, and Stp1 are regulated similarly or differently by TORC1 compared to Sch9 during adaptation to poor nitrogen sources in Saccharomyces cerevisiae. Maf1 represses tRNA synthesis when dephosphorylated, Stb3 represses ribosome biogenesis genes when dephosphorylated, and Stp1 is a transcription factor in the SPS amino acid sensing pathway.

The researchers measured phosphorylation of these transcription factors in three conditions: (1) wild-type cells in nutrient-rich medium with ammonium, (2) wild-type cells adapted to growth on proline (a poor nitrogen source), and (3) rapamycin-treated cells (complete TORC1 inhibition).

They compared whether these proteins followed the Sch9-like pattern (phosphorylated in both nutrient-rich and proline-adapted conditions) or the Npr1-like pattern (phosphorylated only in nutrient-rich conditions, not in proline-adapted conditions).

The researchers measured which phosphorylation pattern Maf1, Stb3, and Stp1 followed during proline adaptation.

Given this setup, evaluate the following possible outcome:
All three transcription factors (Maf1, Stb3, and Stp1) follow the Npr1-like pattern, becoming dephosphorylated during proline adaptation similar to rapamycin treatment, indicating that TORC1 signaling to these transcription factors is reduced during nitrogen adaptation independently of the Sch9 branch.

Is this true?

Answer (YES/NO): NO